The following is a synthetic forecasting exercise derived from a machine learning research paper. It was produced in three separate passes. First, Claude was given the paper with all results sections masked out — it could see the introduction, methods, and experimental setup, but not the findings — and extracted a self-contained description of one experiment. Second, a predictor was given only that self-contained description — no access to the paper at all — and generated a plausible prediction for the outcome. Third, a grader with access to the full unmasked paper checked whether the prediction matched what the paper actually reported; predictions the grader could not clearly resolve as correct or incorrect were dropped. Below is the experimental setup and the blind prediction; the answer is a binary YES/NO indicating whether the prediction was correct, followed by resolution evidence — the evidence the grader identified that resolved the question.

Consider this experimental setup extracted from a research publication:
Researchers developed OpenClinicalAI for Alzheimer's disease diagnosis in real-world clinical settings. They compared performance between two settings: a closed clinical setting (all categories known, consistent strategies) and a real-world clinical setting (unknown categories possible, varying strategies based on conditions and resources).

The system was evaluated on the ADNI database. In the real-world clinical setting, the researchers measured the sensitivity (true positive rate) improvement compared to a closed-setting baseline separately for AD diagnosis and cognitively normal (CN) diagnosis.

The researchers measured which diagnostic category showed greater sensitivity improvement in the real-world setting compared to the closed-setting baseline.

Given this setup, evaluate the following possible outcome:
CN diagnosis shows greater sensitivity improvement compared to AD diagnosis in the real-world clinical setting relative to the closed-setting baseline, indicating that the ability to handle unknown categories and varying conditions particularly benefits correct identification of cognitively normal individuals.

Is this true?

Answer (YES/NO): YES